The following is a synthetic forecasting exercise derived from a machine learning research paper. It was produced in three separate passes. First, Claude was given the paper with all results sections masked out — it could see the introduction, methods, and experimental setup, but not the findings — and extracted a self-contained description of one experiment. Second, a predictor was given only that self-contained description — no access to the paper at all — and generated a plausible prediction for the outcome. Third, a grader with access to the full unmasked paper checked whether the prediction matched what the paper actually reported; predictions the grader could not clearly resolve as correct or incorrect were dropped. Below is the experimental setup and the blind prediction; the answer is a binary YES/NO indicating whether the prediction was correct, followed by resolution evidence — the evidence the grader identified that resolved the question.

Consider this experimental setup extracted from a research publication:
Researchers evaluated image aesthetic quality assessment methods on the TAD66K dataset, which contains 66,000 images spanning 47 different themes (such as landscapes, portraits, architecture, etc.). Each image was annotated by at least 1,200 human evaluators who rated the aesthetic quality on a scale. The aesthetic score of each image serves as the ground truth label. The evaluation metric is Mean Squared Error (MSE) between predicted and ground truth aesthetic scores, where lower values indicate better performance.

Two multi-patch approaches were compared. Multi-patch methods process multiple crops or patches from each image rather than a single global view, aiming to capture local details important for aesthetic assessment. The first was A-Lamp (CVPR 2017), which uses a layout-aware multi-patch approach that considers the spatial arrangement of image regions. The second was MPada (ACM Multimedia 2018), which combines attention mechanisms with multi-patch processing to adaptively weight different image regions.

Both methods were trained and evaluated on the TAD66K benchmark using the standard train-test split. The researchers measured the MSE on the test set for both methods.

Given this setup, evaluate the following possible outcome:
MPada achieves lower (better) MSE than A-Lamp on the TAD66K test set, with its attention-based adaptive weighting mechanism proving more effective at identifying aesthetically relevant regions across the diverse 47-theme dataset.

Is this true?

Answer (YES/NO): NO